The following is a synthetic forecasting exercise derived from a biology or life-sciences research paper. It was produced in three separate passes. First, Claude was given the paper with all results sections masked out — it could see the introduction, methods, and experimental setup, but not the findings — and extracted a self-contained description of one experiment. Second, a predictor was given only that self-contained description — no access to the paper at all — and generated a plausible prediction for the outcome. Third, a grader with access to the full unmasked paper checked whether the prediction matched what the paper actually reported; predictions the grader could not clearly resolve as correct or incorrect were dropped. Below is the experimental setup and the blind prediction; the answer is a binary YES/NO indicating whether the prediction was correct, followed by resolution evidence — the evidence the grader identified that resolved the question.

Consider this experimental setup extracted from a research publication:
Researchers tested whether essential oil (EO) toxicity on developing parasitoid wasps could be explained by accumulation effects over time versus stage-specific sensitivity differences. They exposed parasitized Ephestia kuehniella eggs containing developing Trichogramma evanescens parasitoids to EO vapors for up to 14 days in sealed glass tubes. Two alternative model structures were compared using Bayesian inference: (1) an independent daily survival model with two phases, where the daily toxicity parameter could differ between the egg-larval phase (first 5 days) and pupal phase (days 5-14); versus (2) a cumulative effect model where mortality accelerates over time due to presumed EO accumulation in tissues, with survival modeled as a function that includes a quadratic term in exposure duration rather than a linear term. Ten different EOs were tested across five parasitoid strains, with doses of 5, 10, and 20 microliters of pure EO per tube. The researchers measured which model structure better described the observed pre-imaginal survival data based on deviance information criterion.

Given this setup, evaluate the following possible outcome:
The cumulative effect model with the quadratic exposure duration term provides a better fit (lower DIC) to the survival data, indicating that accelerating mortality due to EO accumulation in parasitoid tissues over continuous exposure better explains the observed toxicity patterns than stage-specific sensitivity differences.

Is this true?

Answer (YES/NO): NO